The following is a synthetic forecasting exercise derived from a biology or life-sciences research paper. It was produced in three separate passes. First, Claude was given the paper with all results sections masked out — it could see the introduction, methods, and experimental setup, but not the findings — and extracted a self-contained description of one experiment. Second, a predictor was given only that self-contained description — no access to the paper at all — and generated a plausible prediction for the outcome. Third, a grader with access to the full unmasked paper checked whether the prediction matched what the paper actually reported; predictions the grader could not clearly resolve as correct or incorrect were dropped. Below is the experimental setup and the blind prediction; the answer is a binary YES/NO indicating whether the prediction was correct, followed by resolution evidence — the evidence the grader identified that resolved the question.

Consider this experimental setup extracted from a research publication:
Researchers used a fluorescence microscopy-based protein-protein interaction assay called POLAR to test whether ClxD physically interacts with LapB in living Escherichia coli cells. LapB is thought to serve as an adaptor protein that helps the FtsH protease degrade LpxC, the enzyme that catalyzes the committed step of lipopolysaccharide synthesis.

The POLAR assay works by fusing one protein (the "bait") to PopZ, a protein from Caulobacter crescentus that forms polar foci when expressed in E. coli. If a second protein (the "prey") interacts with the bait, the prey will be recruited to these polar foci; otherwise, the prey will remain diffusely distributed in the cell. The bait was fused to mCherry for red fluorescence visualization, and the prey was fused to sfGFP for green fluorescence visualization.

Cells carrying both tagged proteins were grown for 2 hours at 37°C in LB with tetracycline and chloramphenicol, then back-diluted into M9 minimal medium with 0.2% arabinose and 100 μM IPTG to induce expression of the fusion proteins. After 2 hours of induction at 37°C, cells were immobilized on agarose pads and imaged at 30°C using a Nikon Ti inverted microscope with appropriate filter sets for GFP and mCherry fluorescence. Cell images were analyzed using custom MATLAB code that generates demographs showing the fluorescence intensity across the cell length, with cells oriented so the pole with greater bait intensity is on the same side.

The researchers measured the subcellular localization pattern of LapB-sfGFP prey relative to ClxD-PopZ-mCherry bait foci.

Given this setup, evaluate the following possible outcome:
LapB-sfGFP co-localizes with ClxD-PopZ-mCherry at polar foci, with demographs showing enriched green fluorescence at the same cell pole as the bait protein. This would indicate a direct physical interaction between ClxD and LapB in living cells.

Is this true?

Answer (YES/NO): NO